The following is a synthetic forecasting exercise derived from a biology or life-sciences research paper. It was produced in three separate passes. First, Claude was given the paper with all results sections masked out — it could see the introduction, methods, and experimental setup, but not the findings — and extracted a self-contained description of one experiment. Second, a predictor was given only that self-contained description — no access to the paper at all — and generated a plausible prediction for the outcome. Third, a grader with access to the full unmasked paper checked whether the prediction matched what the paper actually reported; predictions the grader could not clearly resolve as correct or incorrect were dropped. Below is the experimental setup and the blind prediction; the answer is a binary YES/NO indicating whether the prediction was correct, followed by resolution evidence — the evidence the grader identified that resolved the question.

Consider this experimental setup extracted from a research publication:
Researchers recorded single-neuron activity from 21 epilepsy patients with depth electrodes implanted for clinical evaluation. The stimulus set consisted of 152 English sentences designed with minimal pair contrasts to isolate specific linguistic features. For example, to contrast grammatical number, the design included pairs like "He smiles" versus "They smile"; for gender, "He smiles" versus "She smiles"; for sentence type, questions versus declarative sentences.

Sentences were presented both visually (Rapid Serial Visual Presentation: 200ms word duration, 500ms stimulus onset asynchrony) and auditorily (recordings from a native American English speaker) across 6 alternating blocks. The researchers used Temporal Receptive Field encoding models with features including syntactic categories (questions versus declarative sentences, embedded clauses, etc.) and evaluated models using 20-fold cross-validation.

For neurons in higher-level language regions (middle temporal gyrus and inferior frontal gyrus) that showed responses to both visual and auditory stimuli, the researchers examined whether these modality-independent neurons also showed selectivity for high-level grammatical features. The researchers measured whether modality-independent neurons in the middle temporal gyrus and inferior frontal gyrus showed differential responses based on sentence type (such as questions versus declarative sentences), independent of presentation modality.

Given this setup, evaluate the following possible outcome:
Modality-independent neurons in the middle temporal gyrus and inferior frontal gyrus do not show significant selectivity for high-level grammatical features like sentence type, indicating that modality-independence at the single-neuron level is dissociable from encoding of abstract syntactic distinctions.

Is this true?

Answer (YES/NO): NO